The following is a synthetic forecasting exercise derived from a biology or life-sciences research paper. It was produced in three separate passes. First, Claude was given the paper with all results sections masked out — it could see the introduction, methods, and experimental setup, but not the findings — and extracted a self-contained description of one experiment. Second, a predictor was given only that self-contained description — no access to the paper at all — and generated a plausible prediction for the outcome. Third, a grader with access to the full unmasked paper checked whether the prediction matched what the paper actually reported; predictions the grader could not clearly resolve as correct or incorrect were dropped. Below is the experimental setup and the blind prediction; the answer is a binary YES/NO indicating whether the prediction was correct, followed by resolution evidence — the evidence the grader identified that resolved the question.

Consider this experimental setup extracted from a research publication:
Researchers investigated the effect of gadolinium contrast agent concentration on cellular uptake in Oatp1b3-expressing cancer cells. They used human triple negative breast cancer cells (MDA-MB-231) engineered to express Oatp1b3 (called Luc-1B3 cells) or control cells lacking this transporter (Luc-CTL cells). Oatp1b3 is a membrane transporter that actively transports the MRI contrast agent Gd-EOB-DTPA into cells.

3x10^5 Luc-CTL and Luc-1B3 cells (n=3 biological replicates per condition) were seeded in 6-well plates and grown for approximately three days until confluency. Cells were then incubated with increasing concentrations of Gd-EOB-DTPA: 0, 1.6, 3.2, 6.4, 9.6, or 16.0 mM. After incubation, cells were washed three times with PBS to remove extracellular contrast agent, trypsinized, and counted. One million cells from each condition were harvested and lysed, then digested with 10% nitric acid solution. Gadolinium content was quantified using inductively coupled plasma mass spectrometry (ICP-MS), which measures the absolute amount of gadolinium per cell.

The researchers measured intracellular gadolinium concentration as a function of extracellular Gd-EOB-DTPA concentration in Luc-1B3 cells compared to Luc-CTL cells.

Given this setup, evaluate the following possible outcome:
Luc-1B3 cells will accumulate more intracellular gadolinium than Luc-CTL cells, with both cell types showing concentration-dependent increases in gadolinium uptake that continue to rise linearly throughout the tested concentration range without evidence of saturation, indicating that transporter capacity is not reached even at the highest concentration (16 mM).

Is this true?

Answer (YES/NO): NO